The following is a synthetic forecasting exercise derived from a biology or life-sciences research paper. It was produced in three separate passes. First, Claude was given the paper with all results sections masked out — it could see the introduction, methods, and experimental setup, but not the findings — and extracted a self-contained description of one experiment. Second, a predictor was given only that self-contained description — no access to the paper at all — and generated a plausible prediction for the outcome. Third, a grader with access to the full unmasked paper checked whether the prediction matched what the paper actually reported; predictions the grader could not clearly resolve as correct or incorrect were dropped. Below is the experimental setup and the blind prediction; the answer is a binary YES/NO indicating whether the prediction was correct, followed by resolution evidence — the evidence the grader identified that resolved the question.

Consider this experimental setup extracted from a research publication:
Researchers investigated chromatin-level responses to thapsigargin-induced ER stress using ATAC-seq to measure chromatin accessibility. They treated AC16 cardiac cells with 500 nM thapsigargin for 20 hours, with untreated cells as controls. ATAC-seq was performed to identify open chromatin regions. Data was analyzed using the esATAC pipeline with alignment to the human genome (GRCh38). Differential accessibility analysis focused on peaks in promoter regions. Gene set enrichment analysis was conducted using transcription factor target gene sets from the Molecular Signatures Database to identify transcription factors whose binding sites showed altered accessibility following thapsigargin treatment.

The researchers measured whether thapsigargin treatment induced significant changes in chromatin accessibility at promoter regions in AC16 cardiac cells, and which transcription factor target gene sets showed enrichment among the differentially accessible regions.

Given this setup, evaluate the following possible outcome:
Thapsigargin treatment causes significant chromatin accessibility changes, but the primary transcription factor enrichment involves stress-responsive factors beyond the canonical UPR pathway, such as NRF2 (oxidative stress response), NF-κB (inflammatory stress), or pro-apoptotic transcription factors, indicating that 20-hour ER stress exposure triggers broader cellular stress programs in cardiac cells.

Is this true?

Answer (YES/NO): YES